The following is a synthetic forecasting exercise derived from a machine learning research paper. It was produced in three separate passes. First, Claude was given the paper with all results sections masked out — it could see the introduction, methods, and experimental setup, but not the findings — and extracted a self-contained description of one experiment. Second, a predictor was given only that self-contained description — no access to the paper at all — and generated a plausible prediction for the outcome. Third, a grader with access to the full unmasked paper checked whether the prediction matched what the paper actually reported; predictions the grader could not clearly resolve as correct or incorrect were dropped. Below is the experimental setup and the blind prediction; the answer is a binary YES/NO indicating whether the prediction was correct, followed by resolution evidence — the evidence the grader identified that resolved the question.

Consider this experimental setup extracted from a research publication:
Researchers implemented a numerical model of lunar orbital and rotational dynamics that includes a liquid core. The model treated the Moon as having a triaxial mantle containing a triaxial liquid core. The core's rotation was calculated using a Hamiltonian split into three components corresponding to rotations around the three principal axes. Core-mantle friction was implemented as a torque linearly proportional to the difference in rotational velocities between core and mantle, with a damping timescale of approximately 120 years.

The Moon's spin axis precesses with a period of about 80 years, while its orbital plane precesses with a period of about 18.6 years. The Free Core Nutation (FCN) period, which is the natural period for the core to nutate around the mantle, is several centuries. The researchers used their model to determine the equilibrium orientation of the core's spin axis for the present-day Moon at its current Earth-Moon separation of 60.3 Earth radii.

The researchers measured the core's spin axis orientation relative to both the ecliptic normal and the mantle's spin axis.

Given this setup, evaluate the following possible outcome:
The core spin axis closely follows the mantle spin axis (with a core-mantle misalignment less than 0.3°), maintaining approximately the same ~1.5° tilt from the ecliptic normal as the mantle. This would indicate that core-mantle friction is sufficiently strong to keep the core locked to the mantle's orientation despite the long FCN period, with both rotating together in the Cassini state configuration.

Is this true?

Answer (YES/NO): NO